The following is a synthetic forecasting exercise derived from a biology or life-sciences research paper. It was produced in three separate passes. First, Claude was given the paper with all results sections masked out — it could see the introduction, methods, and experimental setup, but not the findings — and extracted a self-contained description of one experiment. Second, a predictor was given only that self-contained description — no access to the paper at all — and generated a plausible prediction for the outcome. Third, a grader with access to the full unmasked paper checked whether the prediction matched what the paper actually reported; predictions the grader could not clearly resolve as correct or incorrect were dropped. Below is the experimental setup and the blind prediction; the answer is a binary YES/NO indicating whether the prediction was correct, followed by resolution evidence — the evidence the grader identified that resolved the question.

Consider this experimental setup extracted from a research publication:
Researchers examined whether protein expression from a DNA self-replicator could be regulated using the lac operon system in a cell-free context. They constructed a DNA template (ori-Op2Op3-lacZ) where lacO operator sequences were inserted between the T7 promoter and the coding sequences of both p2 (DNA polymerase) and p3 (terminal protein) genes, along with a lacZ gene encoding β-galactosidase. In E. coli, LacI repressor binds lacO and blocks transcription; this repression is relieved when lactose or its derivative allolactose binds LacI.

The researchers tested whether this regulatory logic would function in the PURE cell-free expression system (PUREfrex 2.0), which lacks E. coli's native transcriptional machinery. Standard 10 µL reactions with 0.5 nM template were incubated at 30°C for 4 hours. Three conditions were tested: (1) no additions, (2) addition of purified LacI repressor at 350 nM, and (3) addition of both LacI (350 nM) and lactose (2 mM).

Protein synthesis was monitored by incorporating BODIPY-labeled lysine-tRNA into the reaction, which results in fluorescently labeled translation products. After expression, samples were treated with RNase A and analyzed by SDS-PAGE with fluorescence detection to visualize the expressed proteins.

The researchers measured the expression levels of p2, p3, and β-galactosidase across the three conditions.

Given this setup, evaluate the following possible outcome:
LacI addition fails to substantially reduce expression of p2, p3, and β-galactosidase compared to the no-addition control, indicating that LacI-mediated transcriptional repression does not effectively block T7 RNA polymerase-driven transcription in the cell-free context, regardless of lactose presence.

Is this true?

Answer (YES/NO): NO